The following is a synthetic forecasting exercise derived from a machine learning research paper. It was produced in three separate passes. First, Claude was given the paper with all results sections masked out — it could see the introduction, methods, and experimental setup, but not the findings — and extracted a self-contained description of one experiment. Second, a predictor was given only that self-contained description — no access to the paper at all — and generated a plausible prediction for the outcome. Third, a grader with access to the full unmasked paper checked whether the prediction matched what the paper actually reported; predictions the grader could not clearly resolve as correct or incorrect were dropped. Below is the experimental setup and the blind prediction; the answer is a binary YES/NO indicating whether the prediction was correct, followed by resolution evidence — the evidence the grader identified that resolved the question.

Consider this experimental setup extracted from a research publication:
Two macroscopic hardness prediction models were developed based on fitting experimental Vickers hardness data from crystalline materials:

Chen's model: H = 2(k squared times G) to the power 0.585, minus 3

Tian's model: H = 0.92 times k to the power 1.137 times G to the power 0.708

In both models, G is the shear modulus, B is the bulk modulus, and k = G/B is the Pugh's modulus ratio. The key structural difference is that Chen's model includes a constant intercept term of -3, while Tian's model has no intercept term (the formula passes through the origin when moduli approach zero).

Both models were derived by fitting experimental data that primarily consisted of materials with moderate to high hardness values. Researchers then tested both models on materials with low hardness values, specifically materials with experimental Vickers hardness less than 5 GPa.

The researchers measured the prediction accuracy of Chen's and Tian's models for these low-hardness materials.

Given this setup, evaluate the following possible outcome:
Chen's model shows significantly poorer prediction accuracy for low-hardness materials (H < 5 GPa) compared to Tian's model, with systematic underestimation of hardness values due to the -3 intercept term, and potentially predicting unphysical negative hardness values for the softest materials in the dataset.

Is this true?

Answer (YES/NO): NO